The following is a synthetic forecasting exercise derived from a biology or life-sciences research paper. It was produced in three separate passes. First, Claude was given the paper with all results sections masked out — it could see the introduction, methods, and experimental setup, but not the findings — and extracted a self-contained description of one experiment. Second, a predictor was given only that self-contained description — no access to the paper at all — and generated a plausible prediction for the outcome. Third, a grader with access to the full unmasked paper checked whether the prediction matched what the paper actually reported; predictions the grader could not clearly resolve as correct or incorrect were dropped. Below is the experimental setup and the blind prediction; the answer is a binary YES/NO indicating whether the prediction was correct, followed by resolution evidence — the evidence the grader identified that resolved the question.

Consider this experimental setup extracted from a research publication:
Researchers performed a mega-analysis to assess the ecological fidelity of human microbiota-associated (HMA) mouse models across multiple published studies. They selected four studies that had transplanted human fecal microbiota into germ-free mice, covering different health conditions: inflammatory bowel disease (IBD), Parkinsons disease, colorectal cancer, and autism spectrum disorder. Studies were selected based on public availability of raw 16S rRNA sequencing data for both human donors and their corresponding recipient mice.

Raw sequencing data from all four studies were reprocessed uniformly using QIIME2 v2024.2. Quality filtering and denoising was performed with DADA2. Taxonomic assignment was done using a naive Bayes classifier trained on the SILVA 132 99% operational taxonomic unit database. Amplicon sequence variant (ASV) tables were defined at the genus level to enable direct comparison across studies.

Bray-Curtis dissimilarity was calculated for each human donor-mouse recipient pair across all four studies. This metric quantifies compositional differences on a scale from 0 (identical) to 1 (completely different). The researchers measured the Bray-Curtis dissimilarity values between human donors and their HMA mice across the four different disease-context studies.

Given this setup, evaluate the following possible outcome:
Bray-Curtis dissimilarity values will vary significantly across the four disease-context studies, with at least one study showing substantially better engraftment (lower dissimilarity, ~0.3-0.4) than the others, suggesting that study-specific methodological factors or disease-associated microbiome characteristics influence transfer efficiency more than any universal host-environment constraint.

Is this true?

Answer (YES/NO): NO